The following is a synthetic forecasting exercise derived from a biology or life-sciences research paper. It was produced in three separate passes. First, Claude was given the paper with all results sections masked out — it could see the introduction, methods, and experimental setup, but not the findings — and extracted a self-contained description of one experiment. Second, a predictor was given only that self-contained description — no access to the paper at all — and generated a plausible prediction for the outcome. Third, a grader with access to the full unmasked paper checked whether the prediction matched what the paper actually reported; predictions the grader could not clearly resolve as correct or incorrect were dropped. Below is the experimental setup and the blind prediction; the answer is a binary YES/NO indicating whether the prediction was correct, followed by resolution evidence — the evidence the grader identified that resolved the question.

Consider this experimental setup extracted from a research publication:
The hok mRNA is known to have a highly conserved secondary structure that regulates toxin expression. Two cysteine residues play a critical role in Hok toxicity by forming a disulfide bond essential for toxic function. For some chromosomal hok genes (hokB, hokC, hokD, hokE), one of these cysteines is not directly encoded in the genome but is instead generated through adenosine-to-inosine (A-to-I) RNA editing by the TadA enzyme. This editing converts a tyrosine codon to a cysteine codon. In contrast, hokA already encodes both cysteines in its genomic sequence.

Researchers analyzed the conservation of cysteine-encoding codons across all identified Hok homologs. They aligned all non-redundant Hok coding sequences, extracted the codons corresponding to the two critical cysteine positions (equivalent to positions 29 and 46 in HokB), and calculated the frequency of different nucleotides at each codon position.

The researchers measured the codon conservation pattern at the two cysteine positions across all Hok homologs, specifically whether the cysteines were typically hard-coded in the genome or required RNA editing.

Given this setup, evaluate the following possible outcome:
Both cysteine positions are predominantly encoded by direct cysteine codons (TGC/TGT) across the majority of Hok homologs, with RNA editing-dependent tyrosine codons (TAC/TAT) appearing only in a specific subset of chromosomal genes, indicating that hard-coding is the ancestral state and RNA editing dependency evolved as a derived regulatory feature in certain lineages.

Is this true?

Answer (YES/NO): NO